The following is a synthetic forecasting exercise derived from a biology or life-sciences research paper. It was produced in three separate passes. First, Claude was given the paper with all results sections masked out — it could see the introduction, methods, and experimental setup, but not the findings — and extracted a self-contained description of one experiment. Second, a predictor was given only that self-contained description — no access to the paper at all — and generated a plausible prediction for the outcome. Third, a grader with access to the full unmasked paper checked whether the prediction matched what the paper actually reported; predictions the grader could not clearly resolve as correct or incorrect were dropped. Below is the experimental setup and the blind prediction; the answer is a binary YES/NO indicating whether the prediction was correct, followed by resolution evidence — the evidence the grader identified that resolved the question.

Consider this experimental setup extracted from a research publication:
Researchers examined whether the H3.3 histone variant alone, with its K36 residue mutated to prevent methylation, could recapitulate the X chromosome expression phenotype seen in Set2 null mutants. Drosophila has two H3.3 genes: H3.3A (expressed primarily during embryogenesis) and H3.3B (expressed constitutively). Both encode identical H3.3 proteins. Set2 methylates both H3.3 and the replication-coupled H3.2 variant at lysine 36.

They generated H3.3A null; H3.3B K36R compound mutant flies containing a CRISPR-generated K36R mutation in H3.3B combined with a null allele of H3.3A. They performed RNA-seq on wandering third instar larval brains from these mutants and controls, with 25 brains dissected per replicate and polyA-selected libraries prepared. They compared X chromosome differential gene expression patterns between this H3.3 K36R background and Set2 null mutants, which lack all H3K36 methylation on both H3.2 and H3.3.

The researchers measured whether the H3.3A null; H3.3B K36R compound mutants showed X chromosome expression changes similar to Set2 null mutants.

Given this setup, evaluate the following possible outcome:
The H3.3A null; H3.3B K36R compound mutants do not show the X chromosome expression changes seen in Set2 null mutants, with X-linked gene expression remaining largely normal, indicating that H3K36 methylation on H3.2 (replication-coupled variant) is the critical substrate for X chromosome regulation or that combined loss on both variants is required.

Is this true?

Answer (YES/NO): YES